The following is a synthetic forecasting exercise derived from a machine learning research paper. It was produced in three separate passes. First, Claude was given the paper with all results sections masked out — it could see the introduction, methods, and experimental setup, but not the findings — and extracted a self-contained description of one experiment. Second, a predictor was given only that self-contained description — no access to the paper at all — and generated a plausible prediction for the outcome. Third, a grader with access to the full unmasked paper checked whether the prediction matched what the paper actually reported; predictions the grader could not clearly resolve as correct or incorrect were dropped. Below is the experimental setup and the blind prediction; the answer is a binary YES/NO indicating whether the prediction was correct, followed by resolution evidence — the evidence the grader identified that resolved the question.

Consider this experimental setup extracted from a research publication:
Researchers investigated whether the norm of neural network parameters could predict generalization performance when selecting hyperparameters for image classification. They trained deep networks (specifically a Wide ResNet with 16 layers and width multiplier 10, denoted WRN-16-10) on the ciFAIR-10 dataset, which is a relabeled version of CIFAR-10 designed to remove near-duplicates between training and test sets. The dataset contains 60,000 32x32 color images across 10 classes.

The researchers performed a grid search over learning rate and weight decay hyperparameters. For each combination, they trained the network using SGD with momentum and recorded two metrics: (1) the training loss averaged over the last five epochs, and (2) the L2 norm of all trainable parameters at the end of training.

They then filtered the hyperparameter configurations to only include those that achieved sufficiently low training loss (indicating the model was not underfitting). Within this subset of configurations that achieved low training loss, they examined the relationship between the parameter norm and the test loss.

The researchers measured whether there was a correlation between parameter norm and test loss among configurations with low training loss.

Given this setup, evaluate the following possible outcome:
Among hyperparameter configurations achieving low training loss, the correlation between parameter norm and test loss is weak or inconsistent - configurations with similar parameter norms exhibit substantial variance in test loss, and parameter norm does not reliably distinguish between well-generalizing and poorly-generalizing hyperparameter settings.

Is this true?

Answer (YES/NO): NO